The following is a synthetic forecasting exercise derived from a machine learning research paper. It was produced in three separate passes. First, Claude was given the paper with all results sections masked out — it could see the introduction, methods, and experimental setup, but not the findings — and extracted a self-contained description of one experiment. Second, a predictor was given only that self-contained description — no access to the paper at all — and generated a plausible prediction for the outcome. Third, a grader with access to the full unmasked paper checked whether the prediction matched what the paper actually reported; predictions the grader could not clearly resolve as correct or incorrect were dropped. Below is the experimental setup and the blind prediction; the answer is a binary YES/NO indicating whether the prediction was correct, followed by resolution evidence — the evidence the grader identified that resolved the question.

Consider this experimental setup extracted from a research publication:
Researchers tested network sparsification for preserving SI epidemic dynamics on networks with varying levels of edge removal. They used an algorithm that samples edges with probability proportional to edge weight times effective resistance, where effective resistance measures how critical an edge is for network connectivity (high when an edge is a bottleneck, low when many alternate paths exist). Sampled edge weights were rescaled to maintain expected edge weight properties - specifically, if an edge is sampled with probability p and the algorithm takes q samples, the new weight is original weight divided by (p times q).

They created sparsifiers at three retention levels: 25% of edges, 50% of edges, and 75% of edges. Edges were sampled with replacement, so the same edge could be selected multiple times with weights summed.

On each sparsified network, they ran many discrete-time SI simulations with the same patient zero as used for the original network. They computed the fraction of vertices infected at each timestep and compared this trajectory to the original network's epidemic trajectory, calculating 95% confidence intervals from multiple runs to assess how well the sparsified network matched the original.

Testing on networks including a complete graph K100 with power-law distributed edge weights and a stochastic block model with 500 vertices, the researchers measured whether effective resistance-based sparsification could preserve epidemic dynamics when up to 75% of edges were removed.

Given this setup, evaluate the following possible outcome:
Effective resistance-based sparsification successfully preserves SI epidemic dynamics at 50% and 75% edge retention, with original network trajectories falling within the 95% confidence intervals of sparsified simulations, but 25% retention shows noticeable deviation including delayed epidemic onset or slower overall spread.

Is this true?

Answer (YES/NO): NO